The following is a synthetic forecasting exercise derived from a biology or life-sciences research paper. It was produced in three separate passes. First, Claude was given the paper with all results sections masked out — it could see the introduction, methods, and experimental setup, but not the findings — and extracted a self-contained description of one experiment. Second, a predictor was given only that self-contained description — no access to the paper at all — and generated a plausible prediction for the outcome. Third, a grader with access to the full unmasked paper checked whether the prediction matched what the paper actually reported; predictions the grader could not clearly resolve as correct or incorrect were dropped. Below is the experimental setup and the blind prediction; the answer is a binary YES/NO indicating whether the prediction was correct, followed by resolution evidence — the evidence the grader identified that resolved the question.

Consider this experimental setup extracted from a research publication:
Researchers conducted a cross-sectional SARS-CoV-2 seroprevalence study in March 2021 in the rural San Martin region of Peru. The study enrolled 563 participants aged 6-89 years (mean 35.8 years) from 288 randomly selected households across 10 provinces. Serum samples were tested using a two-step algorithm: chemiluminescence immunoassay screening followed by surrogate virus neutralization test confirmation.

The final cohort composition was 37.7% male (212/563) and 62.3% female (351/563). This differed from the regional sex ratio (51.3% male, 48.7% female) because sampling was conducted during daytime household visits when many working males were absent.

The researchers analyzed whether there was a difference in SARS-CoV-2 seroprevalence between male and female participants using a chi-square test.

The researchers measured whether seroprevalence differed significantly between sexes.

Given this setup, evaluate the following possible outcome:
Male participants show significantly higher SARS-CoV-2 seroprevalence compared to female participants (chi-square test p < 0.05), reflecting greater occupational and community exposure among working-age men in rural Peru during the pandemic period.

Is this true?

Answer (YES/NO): NO